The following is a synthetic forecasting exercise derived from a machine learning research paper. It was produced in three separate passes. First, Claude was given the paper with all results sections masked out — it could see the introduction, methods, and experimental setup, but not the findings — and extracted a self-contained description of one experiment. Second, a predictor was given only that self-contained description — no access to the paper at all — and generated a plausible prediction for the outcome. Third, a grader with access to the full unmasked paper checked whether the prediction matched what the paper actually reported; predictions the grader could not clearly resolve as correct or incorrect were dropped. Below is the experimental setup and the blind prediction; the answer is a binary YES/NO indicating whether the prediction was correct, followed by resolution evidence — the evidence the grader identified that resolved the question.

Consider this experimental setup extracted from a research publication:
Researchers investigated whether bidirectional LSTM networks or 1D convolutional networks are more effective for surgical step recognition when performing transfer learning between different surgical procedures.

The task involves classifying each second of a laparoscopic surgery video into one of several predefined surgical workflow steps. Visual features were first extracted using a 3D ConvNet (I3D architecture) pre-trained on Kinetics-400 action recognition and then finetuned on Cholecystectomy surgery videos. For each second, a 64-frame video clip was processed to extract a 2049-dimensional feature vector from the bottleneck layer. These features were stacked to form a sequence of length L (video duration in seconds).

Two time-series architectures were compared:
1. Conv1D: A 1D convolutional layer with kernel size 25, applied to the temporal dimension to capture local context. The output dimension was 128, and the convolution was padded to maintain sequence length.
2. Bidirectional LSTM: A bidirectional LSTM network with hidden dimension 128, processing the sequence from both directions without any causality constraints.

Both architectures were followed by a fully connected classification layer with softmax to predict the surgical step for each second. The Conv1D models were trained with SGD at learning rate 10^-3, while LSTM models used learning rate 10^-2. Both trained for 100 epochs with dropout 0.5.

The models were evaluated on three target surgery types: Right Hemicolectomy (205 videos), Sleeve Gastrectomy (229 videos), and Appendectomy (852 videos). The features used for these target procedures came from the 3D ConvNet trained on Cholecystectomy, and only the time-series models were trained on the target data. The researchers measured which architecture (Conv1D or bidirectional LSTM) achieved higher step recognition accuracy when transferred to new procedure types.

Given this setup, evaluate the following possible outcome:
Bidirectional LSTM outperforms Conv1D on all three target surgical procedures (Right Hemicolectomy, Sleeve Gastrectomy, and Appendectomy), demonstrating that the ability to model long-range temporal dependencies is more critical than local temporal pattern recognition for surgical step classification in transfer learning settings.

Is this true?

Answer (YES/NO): NO